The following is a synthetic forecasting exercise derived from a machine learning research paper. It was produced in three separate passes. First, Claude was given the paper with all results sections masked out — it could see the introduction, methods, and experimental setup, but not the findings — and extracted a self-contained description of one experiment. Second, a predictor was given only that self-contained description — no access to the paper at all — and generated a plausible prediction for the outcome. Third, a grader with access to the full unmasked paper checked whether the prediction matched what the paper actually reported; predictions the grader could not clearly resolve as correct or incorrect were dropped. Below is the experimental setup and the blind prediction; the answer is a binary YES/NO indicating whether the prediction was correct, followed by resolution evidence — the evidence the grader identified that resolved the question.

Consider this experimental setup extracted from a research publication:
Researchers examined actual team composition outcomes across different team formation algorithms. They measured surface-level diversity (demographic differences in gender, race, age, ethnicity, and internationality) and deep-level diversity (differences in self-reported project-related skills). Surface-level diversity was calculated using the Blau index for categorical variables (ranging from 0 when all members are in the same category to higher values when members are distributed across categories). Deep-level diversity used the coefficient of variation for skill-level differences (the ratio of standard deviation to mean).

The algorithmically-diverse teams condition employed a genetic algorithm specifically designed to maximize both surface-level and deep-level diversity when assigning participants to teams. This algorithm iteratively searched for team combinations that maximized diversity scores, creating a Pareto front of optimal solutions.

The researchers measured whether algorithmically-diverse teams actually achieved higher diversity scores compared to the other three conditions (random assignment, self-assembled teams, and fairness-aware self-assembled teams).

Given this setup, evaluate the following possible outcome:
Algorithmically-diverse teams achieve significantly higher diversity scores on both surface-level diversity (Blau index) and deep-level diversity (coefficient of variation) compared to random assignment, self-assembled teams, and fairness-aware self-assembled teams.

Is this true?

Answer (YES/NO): NO